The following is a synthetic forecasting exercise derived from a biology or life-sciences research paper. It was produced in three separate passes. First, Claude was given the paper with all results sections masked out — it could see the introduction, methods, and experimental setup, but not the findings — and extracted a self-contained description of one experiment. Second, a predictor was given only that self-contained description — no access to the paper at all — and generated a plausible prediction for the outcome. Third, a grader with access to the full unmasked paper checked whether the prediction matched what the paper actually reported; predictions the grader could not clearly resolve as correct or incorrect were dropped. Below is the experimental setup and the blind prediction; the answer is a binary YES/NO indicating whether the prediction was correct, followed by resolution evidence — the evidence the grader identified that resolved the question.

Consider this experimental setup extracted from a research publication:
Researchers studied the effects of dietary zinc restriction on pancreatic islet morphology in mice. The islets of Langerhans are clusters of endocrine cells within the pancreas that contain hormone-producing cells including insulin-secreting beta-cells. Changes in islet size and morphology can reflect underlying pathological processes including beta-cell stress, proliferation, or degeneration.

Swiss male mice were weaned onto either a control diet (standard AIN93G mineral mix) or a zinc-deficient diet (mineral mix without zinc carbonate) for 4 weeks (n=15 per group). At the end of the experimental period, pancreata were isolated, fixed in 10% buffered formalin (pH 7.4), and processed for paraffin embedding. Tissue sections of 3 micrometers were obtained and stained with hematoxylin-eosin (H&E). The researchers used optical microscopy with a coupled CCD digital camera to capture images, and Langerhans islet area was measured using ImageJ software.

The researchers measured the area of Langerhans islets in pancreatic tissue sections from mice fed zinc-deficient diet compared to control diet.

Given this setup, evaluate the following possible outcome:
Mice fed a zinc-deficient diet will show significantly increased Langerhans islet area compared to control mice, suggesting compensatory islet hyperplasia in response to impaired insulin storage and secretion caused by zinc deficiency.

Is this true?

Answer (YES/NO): NO